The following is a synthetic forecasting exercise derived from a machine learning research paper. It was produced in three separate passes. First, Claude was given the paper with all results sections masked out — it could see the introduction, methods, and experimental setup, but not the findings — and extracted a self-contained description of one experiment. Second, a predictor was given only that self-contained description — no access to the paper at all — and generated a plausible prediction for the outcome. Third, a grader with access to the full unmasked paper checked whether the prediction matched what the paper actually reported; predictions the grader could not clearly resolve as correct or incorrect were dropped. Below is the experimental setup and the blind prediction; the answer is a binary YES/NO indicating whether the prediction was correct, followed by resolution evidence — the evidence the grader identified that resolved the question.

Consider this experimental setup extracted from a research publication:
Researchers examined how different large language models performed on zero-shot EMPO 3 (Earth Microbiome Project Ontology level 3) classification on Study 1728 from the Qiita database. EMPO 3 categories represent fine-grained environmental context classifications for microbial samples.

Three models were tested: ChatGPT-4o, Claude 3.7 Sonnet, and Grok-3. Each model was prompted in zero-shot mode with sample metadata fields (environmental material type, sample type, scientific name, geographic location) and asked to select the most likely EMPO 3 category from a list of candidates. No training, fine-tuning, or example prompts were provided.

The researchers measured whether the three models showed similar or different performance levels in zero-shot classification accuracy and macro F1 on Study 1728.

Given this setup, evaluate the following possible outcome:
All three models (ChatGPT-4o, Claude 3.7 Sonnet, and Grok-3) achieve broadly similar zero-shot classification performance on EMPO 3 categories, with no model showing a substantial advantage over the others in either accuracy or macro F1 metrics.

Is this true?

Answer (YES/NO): YES